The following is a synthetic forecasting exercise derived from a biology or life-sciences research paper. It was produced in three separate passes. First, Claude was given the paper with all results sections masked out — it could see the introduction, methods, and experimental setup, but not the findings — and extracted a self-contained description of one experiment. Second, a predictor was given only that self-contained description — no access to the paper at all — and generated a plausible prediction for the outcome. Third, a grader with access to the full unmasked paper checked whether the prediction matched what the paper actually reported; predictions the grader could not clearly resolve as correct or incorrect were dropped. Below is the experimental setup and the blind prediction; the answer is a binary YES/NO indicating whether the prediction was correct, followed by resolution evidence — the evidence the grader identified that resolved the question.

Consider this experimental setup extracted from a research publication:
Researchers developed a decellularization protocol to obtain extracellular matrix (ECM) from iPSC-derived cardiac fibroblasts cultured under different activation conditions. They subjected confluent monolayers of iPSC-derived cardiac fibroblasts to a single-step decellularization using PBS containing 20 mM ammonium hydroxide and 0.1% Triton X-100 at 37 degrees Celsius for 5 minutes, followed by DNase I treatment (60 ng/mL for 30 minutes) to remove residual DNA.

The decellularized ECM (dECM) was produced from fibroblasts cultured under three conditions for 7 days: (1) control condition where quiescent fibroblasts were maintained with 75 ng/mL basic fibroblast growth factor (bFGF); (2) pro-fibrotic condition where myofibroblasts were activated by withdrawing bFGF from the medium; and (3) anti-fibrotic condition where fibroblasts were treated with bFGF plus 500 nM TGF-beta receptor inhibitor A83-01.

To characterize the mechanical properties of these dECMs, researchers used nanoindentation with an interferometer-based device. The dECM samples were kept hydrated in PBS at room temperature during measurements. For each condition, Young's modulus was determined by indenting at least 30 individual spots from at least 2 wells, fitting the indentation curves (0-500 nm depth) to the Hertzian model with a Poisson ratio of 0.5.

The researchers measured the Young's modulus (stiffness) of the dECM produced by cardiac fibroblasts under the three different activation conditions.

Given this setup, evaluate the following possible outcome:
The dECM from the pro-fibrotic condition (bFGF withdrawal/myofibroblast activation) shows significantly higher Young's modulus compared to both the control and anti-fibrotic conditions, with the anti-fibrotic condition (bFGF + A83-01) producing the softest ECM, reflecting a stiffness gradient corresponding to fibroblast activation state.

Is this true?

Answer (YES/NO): YES